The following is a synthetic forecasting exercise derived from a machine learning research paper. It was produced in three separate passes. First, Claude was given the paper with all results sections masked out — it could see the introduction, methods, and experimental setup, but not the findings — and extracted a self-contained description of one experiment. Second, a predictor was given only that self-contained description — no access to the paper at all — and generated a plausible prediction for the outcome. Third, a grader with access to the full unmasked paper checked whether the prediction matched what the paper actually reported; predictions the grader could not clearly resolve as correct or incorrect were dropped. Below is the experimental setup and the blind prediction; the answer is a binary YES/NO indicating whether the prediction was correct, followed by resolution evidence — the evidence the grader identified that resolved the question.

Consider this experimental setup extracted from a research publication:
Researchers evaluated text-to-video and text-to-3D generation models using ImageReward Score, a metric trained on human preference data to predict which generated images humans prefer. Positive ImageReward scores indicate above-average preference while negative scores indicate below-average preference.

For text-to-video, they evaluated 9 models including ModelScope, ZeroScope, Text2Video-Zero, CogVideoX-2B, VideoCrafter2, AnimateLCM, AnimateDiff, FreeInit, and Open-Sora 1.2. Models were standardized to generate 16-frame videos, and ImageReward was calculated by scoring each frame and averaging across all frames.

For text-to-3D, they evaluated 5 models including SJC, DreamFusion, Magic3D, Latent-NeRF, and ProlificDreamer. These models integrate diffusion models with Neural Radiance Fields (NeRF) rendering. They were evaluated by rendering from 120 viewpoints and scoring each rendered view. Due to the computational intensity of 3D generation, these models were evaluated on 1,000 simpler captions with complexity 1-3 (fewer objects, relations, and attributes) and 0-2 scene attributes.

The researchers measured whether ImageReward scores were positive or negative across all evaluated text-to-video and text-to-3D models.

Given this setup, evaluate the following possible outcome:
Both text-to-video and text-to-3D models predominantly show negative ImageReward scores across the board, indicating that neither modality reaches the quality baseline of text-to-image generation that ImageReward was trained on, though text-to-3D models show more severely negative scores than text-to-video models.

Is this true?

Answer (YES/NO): YES